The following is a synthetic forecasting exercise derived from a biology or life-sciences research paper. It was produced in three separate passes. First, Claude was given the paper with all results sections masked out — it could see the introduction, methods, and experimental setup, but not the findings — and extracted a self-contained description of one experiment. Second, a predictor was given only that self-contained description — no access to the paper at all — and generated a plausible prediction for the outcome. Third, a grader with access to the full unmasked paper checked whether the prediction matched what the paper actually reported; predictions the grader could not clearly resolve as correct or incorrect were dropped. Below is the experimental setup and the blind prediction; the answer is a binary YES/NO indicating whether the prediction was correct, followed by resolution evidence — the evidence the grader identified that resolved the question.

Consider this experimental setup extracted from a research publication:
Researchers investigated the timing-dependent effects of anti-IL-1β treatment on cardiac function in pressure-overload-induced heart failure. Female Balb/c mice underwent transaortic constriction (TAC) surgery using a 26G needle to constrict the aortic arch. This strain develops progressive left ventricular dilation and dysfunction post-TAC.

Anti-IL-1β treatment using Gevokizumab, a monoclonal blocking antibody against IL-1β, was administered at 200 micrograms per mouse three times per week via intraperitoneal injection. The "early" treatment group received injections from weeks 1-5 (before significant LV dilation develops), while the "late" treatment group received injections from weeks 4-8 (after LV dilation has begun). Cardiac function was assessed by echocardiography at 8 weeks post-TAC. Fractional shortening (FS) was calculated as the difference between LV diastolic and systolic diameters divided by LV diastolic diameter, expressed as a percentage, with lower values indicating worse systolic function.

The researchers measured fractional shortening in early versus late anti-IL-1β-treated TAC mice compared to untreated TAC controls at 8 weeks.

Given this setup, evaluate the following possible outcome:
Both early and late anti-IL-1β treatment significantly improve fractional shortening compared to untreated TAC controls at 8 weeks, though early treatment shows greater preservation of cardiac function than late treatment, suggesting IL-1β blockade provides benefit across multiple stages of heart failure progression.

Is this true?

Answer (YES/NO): NO